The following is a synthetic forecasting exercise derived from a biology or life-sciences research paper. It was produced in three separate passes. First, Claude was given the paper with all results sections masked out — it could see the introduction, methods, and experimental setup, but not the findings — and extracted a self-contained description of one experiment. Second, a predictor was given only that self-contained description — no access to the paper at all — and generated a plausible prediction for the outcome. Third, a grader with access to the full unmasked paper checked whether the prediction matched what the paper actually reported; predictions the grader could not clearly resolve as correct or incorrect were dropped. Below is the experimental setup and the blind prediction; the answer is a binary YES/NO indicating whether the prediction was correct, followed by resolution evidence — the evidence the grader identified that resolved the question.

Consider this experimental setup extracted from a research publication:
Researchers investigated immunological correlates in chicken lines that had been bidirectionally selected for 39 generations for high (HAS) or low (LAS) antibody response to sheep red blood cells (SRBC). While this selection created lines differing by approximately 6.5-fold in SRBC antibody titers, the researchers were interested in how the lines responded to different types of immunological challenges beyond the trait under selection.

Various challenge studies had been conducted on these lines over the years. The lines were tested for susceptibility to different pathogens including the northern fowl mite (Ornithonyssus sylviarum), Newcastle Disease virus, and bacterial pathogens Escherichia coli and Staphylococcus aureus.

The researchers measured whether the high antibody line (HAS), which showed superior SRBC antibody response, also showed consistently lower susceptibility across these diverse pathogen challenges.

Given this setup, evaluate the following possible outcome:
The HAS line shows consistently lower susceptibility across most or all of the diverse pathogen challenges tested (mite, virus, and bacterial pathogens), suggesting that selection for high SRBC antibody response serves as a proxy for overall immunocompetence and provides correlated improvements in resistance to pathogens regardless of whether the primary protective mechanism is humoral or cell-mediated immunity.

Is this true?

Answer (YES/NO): NO